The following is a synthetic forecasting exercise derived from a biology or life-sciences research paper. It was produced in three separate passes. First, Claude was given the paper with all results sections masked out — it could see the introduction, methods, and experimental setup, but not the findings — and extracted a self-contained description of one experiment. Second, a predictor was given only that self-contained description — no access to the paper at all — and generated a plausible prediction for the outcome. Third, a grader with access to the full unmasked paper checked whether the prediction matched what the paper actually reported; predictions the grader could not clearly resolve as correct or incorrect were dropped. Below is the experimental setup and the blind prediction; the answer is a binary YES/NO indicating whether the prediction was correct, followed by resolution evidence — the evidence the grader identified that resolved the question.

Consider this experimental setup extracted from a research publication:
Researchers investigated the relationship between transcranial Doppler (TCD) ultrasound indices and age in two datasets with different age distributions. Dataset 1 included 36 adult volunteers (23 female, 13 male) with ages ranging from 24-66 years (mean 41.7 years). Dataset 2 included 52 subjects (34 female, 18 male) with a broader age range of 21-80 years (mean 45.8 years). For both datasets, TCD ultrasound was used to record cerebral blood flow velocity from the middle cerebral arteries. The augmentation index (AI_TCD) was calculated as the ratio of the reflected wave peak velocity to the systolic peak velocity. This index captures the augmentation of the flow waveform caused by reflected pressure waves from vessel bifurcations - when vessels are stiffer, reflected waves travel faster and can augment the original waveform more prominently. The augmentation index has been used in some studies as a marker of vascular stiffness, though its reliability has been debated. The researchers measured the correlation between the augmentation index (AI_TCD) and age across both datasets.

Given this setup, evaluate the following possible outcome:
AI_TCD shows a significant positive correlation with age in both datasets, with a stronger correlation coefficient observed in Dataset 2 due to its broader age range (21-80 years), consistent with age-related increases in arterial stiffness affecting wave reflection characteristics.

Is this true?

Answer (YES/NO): NO